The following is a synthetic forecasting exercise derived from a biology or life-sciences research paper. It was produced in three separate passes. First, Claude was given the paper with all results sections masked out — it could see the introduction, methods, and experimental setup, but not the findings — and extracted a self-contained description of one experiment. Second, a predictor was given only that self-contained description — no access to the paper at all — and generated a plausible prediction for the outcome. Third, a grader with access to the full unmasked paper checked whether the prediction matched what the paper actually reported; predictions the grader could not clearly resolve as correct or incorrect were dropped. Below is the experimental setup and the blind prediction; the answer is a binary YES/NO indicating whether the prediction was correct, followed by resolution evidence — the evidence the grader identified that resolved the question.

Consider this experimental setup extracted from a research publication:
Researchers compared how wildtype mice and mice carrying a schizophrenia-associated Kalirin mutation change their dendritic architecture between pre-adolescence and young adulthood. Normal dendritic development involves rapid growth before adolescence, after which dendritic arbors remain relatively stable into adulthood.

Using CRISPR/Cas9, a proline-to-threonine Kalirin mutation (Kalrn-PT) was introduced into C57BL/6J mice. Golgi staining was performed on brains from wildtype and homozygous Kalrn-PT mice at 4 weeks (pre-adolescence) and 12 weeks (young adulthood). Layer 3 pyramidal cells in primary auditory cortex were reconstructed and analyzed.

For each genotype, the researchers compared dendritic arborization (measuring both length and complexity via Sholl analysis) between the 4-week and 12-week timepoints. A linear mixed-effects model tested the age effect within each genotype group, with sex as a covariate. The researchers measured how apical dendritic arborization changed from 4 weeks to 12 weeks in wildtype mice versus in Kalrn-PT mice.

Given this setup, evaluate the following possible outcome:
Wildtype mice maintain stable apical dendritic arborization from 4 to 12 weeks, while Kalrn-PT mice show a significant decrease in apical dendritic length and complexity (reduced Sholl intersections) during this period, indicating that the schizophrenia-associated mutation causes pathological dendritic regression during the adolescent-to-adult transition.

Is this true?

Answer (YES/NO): NO